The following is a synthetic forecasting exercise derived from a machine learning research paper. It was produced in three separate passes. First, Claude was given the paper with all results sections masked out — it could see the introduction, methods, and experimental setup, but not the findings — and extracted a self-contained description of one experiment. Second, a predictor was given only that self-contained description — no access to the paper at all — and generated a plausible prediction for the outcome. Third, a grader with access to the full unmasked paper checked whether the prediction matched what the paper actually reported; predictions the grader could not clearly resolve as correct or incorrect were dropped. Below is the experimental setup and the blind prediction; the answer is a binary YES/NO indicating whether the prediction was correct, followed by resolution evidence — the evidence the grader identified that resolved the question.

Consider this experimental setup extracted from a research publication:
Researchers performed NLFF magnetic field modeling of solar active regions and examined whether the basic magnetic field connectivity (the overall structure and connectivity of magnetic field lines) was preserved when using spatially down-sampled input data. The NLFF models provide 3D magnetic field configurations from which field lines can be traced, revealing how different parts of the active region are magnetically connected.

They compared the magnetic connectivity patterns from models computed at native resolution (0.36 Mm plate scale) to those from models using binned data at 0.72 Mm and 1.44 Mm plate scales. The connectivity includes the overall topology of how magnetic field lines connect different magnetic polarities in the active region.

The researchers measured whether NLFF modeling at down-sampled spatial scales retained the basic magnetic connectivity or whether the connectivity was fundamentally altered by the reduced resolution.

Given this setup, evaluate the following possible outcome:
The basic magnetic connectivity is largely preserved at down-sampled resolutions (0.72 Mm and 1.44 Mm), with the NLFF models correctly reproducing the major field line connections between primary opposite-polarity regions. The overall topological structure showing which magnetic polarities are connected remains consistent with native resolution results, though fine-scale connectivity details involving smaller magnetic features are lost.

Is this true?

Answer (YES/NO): YES